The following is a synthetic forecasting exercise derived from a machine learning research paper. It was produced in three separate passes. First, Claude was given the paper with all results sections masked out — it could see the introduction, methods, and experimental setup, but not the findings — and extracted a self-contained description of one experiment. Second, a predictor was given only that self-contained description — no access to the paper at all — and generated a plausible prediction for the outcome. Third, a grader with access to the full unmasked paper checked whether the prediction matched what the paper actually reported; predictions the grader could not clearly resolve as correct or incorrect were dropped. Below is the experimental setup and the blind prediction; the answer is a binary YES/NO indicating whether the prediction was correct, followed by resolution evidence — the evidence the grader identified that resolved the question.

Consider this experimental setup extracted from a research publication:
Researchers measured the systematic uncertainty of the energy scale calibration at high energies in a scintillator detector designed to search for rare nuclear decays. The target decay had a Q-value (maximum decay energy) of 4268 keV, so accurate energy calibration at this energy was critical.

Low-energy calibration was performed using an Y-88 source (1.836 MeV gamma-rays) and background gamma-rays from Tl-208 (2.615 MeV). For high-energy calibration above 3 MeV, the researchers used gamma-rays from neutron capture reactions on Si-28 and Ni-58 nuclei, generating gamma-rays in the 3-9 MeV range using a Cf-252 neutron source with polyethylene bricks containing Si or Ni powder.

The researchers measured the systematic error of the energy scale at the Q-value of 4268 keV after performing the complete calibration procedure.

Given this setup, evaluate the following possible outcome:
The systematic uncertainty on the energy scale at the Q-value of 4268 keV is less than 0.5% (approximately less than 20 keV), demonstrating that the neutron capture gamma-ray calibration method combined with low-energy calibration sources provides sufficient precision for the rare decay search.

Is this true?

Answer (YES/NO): YES